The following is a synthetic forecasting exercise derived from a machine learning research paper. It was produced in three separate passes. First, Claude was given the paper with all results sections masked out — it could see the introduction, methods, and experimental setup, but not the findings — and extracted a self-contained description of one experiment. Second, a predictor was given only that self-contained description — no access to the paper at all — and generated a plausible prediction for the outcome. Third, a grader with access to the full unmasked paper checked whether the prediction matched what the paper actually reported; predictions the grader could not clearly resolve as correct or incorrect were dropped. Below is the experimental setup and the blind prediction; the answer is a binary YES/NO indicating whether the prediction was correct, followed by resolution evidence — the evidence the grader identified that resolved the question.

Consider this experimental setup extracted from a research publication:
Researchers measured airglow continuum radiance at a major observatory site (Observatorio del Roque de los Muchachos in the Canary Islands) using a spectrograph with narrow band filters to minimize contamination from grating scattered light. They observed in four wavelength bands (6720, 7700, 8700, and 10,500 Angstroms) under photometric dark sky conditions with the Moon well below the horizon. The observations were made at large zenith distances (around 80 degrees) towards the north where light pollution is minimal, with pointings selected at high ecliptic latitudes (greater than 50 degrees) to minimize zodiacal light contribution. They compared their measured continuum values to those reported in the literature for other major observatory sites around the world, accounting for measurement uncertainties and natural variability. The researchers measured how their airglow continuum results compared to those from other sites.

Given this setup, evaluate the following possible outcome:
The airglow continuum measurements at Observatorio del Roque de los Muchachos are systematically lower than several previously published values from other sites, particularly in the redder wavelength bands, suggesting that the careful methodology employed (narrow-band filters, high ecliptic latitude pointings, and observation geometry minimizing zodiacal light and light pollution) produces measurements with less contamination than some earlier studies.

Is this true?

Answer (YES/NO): NO